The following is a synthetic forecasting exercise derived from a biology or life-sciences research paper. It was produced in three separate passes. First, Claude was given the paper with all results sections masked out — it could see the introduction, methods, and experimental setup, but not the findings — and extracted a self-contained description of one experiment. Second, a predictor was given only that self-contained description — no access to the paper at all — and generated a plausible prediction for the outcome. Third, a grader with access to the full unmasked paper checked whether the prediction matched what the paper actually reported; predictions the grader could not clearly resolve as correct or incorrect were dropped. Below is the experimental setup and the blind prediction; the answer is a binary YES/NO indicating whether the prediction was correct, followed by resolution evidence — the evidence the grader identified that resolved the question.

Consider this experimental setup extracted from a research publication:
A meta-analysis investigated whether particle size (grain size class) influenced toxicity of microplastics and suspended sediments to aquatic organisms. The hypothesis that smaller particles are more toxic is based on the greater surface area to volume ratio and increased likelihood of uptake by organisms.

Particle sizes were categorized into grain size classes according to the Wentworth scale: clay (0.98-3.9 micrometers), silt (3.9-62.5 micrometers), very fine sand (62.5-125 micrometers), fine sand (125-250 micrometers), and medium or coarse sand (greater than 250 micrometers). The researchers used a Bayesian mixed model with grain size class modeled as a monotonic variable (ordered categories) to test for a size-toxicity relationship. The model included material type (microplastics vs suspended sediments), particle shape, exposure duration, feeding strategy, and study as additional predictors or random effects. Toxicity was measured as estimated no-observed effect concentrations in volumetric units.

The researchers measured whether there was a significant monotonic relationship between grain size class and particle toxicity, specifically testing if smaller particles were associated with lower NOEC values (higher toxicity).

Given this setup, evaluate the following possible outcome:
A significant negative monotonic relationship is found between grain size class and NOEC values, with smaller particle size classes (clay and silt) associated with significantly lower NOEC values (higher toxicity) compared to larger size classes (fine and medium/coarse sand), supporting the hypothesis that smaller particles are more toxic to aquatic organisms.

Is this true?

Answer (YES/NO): NO